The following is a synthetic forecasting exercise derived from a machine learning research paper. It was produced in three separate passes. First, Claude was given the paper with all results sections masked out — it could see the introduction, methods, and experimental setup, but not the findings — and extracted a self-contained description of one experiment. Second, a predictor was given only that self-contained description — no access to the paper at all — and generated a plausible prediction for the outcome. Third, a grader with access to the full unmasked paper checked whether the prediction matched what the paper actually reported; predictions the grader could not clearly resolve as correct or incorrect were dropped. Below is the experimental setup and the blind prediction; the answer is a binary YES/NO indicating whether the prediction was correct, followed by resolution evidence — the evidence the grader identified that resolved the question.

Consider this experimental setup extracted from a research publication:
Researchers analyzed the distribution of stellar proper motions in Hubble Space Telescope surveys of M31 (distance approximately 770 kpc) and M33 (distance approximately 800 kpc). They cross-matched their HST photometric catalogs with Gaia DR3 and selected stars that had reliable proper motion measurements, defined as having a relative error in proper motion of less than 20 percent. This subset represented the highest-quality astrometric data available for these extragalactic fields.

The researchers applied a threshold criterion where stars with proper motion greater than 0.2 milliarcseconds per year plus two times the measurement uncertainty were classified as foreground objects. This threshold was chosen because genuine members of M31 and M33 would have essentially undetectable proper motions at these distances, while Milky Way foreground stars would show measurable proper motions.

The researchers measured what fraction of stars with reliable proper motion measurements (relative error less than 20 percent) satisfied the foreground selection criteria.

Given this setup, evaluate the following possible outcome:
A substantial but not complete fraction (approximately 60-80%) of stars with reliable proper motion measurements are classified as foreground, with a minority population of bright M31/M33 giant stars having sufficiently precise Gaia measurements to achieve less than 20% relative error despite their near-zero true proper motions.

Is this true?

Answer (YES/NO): NO